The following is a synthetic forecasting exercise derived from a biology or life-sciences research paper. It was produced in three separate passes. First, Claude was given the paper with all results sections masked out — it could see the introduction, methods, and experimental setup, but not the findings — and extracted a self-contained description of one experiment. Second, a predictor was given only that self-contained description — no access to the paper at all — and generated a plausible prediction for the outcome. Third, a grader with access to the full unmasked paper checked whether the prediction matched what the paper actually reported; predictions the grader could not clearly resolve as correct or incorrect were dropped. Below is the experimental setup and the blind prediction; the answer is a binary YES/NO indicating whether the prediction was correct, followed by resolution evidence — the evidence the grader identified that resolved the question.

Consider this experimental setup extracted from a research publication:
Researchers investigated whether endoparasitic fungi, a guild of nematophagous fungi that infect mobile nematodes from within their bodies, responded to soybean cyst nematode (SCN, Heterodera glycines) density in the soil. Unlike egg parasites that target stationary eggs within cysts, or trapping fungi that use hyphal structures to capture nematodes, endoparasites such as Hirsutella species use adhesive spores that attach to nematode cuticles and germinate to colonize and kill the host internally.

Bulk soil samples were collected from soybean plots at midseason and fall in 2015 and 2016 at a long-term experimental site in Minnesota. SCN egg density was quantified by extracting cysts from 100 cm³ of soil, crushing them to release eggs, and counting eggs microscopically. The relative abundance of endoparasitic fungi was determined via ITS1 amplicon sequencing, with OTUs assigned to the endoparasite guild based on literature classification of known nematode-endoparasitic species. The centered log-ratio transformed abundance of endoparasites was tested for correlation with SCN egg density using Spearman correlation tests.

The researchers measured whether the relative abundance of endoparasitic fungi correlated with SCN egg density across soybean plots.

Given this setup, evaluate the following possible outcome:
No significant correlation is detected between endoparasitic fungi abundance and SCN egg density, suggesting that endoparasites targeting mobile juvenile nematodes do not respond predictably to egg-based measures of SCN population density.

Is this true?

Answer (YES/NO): YES